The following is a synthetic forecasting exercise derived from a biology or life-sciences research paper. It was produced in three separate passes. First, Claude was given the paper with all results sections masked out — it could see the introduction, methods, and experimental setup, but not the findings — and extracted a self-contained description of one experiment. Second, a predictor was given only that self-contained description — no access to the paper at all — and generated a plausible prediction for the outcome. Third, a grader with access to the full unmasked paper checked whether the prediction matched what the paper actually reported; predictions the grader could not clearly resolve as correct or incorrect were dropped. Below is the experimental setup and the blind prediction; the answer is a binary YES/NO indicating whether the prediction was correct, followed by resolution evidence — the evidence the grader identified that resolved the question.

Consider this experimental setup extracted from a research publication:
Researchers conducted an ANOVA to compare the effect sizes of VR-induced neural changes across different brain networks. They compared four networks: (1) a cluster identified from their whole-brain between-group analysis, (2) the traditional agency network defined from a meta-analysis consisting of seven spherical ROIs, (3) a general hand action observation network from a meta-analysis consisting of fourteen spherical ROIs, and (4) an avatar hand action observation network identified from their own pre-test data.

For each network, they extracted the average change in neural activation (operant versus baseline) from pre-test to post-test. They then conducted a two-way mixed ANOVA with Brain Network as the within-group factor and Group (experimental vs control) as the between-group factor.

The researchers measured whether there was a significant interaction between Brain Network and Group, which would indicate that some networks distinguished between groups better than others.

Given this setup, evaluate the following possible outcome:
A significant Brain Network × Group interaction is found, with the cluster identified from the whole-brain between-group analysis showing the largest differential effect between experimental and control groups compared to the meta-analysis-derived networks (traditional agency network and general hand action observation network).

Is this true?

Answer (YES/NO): YES